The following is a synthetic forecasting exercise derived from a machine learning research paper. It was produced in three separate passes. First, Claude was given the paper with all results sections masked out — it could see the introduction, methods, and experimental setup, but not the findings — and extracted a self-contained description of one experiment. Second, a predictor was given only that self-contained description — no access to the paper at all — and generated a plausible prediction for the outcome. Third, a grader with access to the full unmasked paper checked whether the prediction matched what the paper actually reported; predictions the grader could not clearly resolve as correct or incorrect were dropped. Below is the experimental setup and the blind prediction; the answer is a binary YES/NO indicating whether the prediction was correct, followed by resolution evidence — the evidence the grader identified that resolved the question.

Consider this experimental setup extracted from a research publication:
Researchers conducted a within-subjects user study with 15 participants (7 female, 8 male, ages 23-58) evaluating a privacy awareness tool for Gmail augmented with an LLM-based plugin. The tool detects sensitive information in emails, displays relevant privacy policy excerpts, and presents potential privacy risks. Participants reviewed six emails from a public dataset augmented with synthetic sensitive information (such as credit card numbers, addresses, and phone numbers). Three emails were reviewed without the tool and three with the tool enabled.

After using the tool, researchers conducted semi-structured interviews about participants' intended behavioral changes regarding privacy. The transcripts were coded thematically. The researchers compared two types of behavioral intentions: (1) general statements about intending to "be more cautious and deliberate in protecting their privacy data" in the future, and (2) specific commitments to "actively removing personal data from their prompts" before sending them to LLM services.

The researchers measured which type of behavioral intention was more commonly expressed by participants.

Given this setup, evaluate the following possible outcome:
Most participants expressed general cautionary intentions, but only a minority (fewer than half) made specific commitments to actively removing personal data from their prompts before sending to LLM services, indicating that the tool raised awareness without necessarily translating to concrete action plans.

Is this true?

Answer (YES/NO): NO